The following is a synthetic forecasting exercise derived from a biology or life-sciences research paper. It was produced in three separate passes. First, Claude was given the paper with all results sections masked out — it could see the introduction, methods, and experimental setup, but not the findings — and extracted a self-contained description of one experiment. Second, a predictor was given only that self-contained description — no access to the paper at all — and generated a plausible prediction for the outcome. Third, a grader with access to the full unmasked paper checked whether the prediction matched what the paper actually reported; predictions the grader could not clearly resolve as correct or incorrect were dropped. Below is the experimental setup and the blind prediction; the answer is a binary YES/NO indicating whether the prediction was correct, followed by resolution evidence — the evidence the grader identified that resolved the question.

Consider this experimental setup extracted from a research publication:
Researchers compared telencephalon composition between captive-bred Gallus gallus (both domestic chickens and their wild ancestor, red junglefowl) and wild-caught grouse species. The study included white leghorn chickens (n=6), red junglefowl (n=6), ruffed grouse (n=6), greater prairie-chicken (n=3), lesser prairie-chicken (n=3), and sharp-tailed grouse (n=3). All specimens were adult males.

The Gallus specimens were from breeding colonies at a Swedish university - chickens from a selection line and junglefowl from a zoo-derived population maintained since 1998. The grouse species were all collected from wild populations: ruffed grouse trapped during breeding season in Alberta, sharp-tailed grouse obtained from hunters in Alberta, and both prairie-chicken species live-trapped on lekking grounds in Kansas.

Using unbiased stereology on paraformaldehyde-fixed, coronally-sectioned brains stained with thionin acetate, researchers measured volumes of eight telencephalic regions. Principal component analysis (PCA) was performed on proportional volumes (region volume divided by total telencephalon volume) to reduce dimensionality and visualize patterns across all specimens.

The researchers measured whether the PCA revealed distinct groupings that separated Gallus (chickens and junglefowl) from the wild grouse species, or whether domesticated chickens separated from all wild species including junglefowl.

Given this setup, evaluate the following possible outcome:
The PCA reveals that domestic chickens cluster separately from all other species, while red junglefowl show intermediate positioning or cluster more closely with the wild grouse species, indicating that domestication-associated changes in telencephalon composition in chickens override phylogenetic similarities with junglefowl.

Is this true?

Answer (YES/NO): NO